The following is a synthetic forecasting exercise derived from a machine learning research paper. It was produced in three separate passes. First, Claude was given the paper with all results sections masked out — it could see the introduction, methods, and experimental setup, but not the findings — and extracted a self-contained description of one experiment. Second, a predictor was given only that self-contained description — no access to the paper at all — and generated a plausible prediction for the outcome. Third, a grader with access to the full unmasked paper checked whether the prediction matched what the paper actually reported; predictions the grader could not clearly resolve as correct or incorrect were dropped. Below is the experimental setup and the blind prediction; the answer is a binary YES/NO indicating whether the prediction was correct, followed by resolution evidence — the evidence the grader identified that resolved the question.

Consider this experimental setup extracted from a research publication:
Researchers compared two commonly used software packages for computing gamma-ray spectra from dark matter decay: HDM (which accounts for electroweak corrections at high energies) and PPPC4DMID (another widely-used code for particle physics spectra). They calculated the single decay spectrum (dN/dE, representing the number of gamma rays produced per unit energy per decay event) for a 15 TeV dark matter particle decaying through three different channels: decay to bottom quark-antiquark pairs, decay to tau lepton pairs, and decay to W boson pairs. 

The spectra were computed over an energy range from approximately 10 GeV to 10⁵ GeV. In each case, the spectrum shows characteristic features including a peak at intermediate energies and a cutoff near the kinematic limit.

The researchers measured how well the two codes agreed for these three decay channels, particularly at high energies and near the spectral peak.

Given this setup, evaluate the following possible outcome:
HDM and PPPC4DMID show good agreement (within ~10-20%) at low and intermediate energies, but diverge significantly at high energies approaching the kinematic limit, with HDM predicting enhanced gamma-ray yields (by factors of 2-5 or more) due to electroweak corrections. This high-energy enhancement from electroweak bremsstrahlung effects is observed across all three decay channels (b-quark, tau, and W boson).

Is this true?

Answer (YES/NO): NO